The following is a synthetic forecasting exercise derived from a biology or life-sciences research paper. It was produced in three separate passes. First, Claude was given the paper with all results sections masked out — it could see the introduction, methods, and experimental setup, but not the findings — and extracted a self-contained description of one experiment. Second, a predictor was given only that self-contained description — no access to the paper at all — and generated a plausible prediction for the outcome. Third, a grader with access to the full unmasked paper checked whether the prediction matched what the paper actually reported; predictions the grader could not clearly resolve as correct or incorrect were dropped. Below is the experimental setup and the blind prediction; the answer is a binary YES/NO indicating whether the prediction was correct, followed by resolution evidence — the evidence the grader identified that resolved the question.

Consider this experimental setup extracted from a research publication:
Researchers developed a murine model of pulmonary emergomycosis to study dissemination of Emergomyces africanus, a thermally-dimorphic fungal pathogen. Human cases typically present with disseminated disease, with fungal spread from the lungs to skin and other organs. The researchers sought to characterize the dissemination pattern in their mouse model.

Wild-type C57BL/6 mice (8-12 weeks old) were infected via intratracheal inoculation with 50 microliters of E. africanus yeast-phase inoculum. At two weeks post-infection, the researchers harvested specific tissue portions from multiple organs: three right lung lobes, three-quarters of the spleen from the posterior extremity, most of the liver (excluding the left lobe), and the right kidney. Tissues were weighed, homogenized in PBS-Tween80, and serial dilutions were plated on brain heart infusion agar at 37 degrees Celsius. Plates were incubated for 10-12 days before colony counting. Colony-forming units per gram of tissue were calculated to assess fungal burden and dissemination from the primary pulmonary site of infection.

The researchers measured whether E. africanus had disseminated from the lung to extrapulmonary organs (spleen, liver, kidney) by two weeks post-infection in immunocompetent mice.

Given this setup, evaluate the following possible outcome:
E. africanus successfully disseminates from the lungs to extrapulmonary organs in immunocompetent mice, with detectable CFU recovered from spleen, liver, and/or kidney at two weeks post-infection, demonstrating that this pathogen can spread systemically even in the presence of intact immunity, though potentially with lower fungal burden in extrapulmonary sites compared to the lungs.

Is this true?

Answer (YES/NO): YES